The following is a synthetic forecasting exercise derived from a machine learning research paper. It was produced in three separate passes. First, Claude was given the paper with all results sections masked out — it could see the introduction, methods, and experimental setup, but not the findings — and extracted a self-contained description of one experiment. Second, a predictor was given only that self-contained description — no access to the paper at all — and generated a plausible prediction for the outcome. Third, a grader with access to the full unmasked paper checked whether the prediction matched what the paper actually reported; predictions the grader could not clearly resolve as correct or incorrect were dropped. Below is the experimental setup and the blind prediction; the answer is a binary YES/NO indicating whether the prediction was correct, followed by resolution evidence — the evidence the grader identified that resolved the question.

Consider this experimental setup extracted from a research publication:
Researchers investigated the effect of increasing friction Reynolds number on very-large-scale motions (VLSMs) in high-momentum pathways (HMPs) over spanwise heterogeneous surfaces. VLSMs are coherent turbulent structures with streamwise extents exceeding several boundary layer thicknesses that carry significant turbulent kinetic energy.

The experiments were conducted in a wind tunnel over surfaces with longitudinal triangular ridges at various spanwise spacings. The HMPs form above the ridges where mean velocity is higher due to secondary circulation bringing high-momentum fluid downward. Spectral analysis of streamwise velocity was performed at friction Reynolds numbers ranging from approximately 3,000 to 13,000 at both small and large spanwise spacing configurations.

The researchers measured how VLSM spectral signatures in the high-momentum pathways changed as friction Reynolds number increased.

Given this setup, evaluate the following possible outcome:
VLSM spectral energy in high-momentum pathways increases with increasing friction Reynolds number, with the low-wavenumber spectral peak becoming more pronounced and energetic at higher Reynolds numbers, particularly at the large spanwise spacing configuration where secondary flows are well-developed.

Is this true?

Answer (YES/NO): YES